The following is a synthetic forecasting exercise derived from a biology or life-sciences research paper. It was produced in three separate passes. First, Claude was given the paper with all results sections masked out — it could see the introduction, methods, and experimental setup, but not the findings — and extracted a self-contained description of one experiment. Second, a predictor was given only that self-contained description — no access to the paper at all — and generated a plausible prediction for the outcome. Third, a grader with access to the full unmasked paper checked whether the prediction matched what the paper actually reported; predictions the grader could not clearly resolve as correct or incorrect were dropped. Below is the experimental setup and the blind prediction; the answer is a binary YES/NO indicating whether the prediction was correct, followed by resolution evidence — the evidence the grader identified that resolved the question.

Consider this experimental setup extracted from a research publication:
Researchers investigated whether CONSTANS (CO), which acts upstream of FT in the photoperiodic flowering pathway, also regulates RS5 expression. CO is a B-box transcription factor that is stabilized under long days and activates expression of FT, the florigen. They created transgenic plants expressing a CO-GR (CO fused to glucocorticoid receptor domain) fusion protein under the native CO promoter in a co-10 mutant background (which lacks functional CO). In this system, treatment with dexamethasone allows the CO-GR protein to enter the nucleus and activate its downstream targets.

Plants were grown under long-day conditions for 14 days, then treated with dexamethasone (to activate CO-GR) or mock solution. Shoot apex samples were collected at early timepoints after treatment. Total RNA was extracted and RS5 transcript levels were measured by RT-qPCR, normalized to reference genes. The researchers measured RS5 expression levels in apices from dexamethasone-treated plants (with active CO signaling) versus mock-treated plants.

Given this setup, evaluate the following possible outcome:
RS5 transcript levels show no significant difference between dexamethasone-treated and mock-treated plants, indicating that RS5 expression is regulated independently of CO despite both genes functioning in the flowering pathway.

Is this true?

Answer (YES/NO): YES